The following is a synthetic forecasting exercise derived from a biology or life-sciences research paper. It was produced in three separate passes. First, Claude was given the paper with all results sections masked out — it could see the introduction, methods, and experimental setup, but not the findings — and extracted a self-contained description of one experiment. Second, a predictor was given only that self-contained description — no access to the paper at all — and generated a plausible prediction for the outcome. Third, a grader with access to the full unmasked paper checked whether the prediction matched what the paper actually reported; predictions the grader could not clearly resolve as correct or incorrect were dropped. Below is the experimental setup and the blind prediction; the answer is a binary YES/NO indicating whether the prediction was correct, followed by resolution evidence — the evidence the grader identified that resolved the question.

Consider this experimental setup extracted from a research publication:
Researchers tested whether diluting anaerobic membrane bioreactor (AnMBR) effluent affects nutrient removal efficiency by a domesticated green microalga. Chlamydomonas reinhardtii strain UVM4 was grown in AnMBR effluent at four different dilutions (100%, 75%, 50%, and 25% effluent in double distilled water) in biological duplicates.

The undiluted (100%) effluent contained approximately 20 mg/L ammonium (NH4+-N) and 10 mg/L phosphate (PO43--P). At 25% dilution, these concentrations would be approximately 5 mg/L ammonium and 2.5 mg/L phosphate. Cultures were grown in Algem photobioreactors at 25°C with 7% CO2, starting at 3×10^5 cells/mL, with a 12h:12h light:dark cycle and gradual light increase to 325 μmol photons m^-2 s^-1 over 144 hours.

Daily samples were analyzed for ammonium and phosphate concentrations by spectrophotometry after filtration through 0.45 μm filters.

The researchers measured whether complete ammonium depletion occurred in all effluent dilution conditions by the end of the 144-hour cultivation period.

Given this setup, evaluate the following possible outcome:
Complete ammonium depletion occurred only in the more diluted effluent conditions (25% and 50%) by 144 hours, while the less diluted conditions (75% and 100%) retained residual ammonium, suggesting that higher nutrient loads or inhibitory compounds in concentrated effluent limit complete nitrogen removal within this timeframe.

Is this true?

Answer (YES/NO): NO